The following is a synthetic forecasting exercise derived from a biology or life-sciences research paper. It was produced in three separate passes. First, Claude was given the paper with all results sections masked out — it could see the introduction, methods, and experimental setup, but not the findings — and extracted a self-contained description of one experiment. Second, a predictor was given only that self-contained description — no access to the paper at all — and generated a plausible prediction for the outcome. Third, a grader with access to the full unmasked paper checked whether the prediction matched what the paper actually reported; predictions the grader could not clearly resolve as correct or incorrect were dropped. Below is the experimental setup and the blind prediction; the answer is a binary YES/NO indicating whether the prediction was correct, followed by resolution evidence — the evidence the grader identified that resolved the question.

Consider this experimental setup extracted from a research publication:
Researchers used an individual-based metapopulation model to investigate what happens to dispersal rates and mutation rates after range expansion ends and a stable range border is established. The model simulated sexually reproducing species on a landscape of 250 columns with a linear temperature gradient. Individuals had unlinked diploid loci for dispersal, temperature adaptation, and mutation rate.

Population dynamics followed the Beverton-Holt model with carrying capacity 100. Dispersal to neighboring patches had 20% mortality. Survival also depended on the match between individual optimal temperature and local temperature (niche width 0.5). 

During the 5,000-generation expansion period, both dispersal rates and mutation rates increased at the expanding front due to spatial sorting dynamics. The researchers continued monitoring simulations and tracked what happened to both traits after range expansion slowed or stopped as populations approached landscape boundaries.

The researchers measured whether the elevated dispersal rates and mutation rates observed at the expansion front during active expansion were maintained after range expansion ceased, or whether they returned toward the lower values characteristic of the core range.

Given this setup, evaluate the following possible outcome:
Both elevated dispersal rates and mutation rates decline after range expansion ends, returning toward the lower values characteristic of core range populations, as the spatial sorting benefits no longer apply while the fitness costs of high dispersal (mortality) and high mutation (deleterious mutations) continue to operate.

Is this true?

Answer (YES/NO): YES